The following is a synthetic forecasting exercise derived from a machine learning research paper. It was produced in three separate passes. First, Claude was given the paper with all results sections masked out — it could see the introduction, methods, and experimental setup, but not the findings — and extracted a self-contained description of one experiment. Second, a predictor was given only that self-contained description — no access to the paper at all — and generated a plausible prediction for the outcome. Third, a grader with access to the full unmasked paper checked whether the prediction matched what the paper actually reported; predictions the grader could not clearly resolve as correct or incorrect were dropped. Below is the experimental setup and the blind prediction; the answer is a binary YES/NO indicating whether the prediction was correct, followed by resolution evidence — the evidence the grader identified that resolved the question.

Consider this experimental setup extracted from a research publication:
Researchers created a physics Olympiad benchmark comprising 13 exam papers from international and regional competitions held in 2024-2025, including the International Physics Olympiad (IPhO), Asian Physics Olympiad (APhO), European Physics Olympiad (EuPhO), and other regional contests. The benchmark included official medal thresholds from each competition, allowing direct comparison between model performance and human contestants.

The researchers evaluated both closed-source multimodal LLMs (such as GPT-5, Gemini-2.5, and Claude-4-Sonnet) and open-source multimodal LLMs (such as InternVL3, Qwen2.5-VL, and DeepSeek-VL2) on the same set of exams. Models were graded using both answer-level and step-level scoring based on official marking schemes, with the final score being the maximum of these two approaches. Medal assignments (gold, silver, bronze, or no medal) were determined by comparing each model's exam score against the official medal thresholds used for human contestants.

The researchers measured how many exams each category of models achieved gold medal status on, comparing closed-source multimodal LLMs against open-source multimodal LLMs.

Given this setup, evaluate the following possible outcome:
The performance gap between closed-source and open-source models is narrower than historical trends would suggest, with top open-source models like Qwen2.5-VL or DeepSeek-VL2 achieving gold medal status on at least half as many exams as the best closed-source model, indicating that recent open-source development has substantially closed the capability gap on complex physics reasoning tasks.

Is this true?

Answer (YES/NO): NO